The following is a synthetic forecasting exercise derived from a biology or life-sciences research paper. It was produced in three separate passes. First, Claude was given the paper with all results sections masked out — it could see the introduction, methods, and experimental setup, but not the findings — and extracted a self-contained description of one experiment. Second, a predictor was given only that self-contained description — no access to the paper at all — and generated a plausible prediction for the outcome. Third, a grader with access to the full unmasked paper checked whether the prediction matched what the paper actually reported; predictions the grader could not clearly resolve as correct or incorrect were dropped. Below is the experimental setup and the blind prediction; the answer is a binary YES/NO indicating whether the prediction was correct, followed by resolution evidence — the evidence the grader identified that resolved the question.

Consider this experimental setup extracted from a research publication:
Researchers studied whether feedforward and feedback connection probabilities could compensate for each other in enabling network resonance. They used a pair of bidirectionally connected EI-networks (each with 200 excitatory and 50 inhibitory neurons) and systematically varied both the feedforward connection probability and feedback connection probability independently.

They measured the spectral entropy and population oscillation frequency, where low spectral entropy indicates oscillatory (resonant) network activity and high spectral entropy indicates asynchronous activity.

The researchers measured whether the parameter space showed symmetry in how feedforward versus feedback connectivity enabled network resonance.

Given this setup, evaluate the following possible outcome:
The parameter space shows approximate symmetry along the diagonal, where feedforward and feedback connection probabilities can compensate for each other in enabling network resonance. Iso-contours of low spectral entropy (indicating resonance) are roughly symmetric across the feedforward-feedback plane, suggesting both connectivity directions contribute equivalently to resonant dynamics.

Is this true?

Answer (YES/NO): YES